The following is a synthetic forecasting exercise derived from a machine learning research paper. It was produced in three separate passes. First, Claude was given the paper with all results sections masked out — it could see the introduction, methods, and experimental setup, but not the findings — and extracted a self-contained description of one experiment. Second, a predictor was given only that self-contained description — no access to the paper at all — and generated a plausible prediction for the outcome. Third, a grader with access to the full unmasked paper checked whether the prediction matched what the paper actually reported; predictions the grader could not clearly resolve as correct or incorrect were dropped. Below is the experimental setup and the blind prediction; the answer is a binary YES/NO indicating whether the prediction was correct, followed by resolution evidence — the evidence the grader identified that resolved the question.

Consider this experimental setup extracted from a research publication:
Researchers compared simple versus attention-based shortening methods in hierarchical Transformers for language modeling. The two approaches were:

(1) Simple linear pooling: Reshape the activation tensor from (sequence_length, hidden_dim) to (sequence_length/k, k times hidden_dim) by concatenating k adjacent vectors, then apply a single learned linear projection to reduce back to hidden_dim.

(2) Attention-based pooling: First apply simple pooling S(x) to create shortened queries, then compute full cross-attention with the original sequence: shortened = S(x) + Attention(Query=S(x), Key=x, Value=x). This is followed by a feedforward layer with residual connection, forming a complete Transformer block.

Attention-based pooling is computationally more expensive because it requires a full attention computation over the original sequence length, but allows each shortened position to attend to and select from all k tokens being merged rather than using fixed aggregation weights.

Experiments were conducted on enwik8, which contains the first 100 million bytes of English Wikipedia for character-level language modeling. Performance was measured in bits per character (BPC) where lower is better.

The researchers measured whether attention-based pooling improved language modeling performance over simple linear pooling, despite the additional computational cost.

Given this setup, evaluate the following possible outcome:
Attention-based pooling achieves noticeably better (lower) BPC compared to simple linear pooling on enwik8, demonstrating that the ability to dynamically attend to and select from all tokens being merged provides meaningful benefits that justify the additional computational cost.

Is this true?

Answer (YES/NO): YES